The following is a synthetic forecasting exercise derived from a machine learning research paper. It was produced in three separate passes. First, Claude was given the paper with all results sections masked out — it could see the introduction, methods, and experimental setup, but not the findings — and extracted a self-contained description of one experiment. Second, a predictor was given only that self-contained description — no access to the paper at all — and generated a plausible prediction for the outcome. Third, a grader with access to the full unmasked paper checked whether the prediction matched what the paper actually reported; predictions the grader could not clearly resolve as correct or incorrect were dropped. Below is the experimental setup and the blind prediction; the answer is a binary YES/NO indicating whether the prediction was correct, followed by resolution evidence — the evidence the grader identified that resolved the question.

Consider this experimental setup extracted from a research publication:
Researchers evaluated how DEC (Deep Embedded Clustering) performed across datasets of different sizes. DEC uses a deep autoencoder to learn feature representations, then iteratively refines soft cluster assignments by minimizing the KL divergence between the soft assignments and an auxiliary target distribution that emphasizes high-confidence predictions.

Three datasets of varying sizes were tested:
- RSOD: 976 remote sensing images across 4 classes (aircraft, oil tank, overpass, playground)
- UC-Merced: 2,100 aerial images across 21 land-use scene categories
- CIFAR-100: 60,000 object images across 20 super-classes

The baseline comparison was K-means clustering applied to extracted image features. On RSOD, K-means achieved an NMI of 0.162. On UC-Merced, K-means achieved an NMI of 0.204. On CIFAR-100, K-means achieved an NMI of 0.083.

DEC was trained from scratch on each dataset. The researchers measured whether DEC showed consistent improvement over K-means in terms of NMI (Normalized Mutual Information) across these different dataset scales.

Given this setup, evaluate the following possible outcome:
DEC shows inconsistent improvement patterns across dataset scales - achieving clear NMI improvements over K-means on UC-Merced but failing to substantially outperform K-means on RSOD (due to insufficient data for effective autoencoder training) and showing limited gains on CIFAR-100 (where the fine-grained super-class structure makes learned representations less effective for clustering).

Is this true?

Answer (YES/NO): NO